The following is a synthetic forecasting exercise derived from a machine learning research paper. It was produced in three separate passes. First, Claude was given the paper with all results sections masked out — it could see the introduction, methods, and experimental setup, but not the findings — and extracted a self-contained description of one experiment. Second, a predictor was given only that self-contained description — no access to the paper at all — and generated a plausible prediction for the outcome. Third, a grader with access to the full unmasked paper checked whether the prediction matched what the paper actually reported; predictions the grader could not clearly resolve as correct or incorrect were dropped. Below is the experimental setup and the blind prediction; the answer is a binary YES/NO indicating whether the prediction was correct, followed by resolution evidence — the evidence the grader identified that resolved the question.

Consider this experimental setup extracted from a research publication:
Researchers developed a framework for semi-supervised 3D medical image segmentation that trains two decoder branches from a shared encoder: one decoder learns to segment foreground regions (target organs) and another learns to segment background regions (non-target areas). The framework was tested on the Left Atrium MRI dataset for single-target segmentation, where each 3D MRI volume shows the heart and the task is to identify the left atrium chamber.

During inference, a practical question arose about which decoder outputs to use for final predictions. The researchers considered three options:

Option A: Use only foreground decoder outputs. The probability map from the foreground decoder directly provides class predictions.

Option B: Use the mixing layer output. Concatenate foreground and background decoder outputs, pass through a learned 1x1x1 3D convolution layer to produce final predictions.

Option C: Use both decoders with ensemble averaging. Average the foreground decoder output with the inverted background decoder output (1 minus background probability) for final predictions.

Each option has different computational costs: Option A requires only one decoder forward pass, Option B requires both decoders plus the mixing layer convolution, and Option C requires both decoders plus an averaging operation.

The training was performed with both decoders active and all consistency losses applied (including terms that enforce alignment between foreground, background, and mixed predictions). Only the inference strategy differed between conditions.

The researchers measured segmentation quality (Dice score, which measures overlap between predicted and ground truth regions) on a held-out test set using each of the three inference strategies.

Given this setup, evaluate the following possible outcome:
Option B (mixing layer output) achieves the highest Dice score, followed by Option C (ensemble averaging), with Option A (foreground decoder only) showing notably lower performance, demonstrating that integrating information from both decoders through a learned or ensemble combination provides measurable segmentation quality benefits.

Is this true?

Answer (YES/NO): NO